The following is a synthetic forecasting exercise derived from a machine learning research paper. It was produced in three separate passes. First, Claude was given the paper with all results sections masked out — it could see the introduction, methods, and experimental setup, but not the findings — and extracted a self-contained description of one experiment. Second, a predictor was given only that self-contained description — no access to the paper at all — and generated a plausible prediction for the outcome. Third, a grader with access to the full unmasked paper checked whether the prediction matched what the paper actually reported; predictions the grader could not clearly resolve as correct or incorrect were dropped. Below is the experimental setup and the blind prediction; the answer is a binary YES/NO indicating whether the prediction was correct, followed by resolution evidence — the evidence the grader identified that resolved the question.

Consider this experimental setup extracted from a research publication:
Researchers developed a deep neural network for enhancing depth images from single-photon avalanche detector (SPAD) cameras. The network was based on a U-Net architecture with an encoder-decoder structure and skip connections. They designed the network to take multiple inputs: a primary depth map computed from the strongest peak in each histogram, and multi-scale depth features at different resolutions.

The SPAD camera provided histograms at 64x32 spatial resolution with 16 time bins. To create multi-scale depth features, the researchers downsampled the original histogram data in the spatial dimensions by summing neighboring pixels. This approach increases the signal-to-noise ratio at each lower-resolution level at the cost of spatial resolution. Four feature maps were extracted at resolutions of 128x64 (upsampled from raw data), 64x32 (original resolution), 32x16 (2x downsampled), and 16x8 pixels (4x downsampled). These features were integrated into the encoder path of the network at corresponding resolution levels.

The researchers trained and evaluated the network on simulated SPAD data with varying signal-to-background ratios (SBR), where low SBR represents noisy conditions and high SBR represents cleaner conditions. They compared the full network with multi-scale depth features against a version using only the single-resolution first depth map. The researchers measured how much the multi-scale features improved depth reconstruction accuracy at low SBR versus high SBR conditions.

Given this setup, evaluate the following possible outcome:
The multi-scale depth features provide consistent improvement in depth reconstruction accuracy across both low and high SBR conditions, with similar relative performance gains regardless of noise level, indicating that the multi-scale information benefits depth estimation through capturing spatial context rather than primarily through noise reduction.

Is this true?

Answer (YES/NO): NO